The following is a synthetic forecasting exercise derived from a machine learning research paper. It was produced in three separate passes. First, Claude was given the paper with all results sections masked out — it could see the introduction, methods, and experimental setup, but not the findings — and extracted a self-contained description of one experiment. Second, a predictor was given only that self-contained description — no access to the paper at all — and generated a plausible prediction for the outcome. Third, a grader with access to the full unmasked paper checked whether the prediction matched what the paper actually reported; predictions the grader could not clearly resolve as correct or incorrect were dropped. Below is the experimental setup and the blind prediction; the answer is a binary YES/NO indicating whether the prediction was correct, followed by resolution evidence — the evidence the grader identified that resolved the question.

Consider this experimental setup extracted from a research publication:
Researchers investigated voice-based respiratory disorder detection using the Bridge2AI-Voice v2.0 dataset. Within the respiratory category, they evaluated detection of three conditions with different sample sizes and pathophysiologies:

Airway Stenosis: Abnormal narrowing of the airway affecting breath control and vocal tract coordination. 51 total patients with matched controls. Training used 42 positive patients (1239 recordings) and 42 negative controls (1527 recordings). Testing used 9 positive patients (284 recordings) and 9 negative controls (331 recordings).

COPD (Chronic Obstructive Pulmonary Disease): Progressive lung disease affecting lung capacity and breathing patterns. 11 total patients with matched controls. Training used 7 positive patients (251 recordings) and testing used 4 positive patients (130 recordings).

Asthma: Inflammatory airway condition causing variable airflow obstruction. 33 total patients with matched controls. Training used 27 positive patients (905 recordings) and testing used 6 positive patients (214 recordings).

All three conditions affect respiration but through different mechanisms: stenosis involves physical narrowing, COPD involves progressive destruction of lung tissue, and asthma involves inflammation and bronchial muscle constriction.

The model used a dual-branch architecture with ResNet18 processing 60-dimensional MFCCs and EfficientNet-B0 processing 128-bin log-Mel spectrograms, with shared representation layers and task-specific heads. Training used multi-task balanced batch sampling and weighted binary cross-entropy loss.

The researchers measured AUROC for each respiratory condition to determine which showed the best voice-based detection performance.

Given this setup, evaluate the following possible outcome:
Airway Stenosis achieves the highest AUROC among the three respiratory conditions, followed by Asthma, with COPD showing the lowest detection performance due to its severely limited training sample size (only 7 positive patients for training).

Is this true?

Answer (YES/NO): NO